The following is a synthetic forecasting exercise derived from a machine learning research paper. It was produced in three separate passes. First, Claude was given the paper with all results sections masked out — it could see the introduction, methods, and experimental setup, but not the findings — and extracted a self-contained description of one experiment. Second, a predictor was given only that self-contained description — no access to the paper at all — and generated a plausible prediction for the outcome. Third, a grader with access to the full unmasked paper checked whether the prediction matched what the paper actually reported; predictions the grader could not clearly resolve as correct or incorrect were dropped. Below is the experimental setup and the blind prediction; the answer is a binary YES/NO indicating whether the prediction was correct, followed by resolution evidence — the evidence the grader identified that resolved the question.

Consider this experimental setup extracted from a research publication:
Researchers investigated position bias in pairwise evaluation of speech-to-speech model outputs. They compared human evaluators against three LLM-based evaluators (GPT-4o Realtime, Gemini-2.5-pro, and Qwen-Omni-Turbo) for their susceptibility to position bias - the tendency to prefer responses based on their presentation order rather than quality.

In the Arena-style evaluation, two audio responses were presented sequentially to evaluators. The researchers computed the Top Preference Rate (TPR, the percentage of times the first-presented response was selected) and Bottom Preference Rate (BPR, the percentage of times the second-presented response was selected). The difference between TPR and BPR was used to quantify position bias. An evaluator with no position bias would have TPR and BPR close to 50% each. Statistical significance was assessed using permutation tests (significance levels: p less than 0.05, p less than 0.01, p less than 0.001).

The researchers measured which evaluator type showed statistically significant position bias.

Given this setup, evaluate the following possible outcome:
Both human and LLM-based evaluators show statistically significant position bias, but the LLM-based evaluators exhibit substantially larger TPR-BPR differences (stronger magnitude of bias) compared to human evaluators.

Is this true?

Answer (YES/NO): NO